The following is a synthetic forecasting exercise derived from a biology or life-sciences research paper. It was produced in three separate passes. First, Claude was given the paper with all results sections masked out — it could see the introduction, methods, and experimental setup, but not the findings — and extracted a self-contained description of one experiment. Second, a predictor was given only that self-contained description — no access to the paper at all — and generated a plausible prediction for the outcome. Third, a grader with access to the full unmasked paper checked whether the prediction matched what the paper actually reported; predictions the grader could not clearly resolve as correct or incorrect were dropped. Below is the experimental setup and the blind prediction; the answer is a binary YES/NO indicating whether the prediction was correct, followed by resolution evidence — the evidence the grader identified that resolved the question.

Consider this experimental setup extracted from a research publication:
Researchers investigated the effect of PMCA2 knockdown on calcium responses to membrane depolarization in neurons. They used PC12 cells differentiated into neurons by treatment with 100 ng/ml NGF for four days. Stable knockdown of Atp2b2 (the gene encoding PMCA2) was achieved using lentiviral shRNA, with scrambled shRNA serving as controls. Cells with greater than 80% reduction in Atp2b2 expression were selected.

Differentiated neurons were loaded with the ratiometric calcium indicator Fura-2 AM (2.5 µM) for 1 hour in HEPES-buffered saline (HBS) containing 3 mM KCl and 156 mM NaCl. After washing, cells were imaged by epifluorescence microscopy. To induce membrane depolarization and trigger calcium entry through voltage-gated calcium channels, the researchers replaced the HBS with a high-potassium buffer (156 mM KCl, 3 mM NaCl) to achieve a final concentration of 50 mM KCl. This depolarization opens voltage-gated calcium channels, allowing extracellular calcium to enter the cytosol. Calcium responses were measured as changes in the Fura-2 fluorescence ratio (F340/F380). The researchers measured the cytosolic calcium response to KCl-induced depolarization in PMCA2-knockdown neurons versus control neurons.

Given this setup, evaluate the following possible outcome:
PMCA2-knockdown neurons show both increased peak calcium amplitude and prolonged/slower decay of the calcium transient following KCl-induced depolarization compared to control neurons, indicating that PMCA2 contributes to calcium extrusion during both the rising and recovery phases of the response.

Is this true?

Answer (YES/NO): NO